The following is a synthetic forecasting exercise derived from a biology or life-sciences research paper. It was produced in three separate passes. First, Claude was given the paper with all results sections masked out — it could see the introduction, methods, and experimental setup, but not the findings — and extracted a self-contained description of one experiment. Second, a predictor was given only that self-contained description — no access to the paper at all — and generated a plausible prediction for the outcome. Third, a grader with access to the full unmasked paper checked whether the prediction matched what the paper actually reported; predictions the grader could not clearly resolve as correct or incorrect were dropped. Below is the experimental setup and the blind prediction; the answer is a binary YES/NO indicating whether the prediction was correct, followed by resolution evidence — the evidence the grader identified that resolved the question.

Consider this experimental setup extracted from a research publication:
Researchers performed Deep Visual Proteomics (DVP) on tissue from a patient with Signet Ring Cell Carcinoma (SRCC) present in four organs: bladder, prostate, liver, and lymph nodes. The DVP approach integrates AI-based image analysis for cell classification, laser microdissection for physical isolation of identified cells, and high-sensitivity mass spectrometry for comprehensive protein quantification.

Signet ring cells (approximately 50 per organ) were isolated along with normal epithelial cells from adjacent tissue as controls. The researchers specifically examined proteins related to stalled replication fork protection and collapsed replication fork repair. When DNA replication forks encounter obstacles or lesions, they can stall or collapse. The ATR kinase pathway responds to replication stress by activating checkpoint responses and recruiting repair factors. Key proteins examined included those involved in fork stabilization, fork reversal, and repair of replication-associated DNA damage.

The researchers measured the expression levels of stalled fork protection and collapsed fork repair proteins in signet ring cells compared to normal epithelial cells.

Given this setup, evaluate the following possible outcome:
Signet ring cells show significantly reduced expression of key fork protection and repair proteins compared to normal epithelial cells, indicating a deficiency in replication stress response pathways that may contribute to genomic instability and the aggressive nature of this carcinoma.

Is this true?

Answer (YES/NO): NO